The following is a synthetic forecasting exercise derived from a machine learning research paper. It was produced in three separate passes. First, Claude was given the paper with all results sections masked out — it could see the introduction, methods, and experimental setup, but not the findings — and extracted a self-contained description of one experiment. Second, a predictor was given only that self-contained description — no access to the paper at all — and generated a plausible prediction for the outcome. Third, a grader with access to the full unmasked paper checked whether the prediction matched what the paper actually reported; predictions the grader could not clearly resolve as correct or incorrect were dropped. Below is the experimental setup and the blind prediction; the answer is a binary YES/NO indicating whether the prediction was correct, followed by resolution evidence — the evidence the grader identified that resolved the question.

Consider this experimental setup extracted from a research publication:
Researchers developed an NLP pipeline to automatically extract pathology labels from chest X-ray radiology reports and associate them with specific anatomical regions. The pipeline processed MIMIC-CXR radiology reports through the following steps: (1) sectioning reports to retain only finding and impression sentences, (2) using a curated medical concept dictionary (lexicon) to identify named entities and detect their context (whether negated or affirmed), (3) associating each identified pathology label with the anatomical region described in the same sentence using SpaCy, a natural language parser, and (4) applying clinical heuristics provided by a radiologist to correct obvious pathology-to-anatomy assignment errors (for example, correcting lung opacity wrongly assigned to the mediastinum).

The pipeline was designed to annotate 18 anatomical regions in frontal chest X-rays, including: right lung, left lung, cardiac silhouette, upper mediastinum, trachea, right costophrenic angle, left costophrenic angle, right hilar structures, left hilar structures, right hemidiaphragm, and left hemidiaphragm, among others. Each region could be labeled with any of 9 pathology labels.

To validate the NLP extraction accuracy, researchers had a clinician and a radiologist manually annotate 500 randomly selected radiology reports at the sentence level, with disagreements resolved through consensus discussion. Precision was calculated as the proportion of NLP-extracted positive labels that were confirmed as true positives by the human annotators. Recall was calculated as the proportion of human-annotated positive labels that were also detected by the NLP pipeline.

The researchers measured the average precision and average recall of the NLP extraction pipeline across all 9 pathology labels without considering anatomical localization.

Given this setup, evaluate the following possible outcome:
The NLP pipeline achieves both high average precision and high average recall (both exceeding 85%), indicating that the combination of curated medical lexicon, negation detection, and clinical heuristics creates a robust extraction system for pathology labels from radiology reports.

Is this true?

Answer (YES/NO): YES